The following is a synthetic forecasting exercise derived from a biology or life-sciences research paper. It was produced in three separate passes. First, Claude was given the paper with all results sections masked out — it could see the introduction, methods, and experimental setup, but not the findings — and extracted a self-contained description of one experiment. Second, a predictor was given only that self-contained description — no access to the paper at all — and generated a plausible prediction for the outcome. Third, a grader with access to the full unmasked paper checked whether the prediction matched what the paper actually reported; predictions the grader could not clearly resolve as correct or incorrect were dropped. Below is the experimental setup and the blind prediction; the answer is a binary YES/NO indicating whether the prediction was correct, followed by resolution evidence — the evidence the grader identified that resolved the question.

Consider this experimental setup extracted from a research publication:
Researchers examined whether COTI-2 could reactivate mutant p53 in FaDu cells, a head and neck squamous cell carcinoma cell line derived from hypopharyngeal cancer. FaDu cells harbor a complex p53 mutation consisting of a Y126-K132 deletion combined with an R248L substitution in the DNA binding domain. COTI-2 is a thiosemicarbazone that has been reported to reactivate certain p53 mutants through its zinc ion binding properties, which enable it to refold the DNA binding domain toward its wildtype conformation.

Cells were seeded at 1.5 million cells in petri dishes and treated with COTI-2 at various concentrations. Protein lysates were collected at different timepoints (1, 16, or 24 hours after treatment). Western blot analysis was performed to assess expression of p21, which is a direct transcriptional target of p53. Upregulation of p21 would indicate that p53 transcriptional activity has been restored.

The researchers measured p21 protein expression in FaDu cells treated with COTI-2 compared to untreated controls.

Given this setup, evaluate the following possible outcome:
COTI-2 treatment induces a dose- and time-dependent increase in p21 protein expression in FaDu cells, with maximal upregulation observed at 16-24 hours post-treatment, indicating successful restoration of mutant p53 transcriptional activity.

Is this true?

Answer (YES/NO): NO